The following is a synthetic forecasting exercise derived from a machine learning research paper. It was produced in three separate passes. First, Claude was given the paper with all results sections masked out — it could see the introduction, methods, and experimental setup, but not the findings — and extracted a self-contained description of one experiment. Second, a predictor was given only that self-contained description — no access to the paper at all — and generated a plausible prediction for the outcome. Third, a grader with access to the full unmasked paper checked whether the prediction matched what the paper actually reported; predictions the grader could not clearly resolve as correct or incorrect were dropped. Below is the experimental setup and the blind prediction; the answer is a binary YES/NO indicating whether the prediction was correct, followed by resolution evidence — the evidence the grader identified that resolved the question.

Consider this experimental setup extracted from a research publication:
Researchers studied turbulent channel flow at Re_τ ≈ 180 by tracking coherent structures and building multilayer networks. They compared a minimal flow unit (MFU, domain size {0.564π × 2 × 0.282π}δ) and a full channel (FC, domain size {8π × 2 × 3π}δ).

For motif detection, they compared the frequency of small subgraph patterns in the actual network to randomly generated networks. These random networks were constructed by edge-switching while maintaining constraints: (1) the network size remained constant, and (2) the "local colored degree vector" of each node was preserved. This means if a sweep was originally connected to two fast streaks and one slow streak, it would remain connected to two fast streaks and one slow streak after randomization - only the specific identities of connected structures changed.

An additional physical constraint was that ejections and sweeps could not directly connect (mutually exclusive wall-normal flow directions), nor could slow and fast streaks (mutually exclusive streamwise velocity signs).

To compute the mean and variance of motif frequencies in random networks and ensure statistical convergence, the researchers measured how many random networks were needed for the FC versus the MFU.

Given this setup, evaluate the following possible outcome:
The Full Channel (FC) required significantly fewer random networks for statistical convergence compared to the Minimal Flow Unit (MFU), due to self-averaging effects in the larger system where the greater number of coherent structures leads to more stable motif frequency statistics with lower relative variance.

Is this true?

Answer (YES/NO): YES